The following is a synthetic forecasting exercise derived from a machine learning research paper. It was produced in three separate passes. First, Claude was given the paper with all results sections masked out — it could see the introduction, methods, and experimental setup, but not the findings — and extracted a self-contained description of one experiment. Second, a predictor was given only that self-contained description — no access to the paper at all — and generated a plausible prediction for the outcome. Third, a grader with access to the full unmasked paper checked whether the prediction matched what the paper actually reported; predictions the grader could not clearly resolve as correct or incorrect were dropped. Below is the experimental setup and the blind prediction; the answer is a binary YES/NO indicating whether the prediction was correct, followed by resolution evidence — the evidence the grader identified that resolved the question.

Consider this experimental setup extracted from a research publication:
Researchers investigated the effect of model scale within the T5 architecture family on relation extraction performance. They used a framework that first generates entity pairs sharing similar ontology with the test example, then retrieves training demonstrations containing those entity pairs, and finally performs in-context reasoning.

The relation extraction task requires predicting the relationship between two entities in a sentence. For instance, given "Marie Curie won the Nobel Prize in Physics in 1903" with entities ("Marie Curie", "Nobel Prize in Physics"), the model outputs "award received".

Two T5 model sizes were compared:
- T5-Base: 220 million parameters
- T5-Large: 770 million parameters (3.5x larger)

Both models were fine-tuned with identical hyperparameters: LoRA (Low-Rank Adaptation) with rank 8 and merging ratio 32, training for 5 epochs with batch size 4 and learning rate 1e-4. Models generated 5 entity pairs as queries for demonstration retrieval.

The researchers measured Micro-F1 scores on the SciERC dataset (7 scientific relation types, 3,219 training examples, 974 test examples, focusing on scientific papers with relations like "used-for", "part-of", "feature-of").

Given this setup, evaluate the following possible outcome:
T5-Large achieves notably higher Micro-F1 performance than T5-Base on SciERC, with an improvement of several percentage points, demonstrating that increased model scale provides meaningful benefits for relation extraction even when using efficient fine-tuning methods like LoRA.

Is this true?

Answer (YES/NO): NO